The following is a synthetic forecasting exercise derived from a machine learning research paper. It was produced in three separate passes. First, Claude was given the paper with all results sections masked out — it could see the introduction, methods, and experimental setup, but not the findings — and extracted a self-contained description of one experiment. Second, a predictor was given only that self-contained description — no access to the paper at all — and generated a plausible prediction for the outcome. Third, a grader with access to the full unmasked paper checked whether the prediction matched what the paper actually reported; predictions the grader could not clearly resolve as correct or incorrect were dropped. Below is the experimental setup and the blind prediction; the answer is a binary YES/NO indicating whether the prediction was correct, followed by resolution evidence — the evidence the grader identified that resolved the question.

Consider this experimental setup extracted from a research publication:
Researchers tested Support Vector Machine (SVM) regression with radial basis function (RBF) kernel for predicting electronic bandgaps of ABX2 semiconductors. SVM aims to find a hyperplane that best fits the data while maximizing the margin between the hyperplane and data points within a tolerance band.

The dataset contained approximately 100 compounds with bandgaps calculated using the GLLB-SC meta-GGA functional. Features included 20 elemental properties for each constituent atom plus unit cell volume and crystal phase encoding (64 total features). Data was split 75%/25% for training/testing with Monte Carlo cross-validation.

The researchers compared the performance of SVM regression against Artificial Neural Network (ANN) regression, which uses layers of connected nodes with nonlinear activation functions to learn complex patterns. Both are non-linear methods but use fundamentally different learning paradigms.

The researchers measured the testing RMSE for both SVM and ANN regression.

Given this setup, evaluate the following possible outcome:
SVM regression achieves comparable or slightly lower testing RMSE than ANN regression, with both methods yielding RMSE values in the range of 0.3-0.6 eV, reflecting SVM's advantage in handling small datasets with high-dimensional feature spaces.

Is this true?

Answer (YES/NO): YES